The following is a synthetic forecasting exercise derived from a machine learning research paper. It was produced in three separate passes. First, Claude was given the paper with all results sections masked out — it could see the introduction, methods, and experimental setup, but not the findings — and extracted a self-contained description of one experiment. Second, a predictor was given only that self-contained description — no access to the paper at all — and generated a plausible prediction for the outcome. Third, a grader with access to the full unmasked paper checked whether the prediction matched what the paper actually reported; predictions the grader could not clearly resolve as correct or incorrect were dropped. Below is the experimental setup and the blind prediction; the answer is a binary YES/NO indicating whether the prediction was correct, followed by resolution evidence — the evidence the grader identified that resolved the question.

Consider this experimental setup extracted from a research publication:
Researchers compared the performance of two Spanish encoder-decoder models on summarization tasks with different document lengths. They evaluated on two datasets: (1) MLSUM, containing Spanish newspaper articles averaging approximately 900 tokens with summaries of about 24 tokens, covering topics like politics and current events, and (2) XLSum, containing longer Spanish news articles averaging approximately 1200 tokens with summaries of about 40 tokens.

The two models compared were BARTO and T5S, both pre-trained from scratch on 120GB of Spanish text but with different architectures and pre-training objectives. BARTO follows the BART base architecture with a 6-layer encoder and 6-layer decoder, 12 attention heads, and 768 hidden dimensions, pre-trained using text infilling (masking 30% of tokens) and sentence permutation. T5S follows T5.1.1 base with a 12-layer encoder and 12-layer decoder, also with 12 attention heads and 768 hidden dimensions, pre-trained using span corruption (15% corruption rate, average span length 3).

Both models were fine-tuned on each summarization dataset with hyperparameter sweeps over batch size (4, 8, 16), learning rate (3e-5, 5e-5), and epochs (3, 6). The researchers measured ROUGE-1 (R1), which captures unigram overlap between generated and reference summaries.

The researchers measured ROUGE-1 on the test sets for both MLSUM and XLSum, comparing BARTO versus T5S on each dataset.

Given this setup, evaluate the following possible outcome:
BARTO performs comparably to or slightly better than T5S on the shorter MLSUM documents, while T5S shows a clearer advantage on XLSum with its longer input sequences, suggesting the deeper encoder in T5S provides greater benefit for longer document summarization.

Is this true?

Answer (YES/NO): NO